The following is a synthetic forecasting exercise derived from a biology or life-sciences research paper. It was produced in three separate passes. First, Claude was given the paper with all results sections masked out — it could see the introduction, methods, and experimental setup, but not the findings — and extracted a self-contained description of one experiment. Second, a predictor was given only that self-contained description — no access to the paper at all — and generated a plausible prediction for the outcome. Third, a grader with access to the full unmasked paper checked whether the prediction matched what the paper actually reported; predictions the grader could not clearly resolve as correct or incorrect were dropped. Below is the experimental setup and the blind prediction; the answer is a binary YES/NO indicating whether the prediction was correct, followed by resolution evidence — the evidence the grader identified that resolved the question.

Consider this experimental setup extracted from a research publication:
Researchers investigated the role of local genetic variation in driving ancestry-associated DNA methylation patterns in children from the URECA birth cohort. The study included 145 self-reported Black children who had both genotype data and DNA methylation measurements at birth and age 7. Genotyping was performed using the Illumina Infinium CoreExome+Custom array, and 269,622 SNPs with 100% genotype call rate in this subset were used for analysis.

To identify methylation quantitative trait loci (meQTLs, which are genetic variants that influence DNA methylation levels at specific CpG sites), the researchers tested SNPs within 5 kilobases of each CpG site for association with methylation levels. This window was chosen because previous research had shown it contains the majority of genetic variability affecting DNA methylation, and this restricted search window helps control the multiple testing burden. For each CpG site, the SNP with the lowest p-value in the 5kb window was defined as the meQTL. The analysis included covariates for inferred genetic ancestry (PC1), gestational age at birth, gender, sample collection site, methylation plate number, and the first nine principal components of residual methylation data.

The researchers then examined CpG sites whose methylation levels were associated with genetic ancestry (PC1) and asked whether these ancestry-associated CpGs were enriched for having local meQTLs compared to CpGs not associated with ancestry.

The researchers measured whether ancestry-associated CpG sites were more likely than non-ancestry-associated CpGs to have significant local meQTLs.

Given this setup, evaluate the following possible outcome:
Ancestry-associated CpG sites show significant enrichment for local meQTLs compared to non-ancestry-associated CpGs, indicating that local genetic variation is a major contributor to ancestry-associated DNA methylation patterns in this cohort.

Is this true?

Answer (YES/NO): YES